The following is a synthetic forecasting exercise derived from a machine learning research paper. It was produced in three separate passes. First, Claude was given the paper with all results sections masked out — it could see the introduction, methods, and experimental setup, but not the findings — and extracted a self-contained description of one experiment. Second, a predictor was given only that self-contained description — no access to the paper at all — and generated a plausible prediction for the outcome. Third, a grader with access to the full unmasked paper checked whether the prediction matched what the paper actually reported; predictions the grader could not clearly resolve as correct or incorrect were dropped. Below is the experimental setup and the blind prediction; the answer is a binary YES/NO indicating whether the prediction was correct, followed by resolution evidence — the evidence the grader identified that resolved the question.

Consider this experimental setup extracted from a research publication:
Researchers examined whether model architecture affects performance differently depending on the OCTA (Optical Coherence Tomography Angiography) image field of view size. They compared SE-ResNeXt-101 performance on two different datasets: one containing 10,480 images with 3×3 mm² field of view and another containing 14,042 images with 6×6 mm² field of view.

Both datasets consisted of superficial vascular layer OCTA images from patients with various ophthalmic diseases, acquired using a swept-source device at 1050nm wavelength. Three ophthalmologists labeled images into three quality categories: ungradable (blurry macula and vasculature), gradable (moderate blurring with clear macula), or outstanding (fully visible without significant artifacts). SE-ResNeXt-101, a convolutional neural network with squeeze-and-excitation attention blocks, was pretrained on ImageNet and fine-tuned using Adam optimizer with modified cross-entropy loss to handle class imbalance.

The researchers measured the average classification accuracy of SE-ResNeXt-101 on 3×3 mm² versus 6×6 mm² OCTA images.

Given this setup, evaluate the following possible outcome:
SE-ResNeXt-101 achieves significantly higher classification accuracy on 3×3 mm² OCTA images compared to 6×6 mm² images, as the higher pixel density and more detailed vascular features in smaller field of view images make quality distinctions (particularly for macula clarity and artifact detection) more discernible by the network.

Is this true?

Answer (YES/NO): NO